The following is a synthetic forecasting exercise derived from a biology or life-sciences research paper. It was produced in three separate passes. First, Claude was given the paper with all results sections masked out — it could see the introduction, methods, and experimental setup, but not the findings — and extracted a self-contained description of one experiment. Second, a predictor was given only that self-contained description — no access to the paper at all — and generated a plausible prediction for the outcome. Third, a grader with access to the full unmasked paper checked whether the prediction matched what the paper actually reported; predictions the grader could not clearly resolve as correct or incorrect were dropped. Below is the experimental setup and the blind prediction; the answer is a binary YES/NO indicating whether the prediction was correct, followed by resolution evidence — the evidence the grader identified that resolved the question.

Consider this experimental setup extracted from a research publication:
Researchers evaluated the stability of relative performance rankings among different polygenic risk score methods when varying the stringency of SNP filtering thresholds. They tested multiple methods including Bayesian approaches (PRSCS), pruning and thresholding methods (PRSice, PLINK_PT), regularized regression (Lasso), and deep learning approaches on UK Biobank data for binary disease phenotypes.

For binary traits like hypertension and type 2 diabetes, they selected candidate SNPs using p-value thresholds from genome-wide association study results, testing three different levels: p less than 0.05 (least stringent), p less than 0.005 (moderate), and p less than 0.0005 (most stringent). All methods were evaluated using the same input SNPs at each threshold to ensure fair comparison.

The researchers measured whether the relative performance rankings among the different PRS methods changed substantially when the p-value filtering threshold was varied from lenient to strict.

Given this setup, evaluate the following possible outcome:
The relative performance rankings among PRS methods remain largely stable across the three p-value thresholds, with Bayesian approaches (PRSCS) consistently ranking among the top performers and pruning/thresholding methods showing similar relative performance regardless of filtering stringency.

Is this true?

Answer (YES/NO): YES